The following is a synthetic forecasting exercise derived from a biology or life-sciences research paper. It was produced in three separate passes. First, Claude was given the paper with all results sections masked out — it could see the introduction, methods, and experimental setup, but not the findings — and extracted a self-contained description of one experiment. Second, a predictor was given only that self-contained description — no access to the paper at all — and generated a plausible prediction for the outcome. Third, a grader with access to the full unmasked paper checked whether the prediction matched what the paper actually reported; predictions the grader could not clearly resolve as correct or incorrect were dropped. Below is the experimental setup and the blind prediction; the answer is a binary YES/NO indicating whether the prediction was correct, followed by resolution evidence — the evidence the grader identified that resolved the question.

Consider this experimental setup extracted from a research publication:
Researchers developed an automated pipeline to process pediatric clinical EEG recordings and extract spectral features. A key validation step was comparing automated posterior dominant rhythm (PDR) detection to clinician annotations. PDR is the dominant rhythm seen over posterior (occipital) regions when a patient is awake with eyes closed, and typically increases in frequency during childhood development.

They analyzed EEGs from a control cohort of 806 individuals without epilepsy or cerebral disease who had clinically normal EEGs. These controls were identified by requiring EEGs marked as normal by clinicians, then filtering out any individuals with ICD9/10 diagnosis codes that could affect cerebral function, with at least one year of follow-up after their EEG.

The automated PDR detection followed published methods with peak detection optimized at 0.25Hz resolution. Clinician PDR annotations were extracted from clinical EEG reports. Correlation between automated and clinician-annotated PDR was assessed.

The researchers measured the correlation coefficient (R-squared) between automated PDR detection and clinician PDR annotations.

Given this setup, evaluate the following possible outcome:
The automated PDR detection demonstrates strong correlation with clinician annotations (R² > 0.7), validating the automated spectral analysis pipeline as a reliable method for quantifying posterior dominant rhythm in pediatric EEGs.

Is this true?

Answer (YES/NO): YES